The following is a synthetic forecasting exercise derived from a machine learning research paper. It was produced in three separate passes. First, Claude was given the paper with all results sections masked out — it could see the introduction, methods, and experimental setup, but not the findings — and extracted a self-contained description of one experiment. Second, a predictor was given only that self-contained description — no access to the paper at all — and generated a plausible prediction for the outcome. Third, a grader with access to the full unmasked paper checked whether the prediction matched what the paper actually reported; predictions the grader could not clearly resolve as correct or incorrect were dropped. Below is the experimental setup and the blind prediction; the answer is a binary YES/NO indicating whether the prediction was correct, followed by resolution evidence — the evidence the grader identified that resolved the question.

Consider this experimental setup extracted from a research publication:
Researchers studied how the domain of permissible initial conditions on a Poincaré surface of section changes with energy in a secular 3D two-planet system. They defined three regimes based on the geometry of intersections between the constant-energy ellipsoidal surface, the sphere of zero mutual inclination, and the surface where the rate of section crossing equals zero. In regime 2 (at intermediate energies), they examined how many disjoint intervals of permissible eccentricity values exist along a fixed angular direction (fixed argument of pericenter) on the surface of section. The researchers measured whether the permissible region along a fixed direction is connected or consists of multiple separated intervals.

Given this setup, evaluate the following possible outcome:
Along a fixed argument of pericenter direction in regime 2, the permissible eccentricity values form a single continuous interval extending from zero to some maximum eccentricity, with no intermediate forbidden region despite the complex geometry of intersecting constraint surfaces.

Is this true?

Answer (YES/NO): NO